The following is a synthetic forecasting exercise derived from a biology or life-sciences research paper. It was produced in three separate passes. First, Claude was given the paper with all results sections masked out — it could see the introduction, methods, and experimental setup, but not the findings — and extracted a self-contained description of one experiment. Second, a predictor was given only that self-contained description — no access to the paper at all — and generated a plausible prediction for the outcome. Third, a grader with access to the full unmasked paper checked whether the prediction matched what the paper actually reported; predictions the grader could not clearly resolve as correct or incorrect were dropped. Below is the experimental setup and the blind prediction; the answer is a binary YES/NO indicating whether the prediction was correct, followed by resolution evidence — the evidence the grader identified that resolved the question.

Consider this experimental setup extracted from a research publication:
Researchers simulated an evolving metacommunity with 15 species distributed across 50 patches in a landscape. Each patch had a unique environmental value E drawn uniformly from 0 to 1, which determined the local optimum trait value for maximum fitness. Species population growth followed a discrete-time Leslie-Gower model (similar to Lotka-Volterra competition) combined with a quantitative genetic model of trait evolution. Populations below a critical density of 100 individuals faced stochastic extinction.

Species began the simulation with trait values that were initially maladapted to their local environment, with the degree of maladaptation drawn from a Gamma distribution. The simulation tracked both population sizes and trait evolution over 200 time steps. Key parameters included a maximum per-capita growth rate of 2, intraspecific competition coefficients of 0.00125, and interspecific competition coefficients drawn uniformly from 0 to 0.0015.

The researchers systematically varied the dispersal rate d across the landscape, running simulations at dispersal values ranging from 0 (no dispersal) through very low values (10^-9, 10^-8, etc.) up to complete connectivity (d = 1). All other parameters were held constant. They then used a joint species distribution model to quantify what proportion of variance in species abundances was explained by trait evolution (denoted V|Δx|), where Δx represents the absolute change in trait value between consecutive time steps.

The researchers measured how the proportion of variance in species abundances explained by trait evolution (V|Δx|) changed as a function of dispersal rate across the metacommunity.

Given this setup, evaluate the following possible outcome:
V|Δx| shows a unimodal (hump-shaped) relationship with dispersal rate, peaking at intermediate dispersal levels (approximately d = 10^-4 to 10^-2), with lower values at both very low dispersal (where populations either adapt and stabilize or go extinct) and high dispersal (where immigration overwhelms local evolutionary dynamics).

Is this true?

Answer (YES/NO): NO